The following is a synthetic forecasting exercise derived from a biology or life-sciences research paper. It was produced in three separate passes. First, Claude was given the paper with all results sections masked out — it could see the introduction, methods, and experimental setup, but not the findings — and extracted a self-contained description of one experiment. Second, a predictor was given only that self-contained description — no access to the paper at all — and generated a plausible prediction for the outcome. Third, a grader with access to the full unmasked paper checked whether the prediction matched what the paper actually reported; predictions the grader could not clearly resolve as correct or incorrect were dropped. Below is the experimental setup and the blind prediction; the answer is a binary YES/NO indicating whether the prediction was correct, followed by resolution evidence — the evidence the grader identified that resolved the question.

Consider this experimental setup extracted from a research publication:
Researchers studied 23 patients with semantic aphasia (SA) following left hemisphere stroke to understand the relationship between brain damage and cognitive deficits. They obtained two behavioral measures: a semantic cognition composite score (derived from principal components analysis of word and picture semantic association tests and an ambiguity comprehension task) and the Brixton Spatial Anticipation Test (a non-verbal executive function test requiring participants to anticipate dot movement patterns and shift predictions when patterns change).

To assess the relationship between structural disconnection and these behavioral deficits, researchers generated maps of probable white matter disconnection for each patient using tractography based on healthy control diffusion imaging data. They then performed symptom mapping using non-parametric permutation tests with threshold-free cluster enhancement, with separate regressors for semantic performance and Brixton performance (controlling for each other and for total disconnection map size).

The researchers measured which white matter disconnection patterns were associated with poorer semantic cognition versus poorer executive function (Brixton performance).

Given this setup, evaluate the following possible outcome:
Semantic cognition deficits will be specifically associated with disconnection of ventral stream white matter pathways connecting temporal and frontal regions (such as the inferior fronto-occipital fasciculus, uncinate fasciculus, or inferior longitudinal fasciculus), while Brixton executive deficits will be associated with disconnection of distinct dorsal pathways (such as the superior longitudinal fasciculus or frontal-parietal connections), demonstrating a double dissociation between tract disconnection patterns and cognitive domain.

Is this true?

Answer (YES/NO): NO